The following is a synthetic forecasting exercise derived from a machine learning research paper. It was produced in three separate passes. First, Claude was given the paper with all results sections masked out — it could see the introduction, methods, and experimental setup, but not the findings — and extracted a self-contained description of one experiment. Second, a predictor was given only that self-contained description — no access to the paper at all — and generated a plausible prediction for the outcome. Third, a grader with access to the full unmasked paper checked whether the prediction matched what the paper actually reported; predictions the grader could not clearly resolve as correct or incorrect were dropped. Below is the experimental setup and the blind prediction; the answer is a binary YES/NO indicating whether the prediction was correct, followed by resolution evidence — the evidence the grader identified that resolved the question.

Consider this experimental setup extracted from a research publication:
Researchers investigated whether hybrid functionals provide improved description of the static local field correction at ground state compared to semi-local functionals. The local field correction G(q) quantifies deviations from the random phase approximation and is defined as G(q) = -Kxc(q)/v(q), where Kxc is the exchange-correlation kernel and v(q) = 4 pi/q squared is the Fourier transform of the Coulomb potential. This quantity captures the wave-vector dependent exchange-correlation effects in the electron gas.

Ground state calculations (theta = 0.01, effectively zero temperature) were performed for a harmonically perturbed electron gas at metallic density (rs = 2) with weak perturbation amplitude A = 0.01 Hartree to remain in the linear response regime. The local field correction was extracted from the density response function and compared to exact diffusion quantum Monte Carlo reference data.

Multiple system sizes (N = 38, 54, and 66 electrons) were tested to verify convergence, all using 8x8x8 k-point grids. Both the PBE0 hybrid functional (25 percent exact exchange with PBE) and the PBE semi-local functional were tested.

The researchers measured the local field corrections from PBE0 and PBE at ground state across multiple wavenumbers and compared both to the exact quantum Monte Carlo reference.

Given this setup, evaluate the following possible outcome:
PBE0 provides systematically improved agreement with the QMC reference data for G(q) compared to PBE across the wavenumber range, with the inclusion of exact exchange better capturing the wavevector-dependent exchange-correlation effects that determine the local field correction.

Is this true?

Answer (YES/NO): NO